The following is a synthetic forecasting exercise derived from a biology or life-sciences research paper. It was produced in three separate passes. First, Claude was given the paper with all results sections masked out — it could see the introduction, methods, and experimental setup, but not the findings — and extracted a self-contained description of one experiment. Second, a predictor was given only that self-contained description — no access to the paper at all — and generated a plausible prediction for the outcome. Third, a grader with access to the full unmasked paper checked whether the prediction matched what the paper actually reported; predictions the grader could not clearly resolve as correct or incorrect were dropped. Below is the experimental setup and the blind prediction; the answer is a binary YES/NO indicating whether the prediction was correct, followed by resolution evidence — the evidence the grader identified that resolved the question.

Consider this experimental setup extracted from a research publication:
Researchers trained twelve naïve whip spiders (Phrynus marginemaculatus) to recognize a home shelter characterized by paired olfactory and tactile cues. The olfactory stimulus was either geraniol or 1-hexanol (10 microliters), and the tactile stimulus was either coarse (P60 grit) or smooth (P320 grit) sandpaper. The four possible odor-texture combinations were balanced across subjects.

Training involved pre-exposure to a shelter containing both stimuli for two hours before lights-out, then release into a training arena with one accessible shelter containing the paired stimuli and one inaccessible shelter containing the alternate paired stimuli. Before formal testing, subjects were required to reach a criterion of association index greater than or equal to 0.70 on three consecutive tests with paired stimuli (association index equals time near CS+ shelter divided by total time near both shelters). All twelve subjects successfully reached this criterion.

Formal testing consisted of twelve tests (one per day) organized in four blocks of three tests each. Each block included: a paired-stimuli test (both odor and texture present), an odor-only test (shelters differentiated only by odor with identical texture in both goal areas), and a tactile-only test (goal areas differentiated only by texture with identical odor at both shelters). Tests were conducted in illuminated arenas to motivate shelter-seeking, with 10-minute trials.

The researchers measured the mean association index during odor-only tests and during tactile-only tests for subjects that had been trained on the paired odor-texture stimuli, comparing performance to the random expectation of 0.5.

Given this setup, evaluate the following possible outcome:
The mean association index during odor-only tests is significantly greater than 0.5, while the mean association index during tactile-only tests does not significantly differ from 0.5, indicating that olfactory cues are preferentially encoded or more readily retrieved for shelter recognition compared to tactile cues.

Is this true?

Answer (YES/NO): NO